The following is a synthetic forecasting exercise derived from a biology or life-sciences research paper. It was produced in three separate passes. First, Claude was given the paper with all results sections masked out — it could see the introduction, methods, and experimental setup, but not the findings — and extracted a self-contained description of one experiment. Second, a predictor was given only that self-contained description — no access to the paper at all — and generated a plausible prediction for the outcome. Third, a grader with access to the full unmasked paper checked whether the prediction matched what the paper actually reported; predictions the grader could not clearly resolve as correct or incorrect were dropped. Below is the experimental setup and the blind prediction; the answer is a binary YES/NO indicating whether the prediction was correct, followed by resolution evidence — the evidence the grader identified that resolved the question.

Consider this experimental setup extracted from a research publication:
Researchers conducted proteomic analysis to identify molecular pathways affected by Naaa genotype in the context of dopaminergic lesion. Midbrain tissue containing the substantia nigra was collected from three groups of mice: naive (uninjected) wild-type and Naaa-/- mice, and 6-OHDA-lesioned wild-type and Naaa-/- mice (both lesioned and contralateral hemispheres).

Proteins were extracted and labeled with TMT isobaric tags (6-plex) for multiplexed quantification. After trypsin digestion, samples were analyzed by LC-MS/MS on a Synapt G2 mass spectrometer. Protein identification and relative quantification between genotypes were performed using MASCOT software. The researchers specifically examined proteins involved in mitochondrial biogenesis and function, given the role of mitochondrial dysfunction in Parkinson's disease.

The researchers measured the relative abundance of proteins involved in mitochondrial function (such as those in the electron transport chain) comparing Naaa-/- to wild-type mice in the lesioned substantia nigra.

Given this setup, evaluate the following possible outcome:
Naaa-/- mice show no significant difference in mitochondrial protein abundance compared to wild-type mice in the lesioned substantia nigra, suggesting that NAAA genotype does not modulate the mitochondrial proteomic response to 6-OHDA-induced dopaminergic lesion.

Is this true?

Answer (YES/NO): NO